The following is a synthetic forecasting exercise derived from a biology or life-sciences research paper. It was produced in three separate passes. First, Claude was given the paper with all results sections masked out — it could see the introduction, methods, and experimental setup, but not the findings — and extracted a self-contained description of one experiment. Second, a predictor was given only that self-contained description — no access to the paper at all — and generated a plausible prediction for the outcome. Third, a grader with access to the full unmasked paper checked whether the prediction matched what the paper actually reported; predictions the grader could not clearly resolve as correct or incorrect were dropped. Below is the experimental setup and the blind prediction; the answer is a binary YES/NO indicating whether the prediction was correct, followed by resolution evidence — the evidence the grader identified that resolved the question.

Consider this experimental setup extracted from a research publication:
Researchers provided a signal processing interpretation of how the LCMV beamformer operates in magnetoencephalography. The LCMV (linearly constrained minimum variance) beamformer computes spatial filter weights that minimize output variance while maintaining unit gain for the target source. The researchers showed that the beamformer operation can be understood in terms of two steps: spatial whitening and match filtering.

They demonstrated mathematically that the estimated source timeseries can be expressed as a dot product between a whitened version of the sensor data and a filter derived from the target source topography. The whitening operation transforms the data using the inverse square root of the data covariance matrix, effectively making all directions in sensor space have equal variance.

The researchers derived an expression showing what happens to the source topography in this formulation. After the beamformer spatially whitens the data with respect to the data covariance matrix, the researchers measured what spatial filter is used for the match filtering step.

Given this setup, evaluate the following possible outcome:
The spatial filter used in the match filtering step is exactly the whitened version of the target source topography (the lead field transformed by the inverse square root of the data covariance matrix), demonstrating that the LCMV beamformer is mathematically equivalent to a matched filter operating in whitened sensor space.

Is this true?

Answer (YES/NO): YES